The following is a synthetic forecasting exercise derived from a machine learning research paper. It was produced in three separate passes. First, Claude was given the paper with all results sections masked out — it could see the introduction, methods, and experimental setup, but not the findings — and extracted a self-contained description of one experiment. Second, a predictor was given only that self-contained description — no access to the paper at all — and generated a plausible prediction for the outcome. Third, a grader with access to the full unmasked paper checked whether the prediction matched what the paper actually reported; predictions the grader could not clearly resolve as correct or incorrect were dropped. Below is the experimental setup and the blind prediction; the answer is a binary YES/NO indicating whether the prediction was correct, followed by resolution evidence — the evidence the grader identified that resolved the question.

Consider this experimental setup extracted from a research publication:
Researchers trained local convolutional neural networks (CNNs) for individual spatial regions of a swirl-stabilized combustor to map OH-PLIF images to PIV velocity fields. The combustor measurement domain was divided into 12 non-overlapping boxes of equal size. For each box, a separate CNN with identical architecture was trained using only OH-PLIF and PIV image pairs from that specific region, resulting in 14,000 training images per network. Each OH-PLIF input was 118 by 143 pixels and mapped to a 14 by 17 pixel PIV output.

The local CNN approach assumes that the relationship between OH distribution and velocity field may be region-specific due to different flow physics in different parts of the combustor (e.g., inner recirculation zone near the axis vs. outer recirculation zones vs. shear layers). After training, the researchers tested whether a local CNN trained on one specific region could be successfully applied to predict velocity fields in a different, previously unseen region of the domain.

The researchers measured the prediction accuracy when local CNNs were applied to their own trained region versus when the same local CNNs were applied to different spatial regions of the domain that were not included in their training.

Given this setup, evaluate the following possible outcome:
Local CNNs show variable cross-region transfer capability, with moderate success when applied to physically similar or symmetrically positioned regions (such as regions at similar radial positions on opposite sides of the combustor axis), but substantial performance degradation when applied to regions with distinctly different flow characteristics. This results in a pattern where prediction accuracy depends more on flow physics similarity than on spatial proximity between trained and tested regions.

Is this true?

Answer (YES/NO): YES